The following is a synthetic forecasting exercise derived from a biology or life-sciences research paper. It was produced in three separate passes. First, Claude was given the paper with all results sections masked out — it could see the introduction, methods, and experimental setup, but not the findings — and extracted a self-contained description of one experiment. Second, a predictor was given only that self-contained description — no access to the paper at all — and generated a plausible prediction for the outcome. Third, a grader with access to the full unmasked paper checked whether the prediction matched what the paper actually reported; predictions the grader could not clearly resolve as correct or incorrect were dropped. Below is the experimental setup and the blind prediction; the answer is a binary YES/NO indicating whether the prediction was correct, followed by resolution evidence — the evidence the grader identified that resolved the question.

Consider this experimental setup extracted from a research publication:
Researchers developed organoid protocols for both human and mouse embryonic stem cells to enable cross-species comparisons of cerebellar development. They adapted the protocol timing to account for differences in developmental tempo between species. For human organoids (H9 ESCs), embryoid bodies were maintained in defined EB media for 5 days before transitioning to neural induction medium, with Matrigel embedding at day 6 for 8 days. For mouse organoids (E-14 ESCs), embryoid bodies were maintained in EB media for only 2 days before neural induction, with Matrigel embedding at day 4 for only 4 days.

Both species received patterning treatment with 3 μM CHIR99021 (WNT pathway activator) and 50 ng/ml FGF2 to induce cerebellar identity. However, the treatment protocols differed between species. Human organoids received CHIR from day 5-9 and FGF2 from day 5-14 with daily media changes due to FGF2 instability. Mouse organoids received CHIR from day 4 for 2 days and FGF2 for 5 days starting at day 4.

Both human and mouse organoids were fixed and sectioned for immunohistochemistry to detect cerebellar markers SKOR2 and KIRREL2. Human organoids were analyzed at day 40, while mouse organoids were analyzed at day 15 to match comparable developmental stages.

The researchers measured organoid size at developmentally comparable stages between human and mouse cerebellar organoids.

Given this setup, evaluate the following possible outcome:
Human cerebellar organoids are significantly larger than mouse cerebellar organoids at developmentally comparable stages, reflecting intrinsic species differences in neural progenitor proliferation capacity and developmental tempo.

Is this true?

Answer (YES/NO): YES